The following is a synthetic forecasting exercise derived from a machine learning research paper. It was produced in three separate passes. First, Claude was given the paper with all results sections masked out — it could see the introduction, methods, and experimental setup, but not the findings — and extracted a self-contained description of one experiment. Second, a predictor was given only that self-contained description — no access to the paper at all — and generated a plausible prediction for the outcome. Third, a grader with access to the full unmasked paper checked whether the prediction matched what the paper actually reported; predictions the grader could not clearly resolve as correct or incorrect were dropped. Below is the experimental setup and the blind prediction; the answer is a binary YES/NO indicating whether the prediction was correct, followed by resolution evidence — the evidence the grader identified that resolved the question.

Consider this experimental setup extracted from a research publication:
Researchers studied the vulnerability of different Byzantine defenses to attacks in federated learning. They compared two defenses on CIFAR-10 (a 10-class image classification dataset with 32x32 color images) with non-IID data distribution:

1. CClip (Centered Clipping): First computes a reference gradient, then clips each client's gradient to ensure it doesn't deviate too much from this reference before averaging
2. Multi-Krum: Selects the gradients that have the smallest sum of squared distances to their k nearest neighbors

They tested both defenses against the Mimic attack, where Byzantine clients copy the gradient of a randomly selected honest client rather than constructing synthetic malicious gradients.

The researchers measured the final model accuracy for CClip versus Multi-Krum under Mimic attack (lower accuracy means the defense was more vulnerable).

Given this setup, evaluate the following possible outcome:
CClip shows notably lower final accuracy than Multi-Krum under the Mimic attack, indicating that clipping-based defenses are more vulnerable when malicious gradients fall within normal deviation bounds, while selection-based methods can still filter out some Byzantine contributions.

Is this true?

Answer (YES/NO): YES